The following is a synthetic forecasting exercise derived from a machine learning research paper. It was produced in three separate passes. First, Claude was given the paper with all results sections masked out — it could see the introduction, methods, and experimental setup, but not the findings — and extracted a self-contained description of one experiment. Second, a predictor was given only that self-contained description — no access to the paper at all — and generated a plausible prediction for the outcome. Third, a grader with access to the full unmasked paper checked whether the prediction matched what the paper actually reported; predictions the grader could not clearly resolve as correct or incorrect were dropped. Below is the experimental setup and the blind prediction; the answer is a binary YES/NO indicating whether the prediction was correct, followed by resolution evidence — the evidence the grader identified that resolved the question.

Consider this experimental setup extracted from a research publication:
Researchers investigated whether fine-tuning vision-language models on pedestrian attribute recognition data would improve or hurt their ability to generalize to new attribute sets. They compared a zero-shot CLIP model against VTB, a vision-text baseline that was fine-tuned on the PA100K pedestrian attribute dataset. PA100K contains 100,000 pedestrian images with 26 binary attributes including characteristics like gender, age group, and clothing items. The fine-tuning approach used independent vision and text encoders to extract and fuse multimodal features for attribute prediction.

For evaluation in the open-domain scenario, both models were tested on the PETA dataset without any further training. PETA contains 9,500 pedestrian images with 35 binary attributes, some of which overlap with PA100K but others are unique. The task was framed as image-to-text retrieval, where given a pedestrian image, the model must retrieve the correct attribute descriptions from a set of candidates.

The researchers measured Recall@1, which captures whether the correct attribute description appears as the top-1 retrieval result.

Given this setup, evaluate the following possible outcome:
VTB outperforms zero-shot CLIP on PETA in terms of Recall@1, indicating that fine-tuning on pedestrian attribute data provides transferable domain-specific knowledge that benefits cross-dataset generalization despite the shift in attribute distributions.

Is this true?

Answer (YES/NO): NO